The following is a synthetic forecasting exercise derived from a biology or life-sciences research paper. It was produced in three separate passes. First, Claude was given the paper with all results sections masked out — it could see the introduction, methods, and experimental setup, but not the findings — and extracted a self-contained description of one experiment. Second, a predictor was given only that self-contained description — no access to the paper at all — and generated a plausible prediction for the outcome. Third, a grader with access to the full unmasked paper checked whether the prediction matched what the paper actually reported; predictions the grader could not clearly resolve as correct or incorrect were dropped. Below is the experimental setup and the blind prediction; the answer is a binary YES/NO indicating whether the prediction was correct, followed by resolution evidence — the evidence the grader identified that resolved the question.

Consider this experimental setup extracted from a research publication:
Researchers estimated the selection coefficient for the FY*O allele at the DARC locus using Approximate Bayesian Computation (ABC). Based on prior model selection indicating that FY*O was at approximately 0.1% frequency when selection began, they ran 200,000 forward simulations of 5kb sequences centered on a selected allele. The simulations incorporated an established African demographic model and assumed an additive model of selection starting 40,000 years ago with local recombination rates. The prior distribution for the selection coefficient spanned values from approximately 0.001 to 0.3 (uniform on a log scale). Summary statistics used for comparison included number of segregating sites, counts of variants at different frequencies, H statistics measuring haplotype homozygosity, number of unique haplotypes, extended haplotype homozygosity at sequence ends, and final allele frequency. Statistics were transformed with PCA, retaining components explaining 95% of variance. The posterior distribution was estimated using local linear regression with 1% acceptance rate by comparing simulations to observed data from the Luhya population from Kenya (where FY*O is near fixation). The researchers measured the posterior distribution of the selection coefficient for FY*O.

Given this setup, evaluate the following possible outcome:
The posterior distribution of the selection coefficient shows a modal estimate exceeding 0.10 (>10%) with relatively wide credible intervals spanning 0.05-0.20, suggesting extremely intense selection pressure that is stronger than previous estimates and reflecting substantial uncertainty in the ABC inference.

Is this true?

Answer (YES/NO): NO